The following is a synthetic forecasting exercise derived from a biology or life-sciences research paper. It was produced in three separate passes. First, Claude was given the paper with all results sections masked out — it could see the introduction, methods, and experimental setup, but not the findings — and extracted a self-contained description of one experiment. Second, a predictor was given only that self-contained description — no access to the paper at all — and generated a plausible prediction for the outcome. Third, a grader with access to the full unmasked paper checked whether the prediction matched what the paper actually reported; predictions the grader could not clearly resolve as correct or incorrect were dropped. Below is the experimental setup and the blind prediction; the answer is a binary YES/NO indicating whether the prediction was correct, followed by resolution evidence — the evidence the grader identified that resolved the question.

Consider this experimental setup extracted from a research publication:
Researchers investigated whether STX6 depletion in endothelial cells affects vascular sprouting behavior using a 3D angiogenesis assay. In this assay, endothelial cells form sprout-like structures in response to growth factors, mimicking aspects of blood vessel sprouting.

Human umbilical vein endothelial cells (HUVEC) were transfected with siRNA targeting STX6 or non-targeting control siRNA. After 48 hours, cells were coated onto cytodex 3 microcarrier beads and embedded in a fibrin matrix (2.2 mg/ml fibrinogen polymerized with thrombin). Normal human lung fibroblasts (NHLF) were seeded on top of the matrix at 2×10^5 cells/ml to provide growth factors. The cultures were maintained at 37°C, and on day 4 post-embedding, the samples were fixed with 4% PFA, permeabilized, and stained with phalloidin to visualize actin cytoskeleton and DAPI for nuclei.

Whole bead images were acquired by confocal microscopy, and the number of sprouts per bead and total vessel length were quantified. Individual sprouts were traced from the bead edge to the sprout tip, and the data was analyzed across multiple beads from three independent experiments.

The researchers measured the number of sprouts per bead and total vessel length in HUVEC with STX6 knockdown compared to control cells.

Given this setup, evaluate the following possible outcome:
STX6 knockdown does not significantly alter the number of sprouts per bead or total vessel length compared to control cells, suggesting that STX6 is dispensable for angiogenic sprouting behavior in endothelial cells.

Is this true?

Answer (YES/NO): NO